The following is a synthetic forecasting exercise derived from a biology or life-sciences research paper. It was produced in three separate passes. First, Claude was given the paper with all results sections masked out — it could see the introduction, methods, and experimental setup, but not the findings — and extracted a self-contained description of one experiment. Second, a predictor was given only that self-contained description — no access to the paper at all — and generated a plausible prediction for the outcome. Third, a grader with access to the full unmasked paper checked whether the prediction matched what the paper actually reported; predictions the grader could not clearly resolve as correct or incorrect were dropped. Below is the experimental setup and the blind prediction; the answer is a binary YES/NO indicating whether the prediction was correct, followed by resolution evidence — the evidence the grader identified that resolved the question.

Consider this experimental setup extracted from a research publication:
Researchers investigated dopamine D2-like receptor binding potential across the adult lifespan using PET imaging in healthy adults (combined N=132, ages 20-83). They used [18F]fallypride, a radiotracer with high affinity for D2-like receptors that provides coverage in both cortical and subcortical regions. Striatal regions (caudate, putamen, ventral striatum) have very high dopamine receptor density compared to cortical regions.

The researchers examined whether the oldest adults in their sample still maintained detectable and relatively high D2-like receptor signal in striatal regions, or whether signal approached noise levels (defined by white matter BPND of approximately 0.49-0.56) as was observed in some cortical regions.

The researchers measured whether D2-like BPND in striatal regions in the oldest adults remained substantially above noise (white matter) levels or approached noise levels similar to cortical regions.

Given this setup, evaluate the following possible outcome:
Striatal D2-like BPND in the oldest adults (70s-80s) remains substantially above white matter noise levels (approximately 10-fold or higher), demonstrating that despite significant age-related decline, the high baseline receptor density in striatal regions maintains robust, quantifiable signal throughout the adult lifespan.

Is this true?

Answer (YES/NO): YES